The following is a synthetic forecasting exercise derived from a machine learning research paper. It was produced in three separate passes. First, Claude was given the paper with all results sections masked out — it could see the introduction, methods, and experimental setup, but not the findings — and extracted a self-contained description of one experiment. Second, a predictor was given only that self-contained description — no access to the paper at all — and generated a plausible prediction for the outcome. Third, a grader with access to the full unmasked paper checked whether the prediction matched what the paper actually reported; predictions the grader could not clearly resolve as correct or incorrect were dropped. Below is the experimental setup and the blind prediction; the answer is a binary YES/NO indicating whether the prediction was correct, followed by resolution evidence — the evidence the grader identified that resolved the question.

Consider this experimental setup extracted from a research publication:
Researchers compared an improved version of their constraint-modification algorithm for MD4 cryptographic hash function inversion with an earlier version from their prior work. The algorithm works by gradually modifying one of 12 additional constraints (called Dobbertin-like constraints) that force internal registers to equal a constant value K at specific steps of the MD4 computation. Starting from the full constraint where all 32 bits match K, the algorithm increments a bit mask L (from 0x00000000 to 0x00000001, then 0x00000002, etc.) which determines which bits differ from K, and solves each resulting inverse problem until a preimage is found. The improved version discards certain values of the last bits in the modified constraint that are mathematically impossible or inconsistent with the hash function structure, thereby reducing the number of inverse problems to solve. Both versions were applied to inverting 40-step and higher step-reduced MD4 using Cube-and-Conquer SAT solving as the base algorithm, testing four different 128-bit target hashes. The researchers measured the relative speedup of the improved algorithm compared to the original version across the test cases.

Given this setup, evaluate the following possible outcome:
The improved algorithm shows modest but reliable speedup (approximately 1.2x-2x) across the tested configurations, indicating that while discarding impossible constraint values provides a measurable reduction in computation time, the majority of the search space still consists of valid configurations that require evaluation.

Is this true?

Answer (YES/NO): YES